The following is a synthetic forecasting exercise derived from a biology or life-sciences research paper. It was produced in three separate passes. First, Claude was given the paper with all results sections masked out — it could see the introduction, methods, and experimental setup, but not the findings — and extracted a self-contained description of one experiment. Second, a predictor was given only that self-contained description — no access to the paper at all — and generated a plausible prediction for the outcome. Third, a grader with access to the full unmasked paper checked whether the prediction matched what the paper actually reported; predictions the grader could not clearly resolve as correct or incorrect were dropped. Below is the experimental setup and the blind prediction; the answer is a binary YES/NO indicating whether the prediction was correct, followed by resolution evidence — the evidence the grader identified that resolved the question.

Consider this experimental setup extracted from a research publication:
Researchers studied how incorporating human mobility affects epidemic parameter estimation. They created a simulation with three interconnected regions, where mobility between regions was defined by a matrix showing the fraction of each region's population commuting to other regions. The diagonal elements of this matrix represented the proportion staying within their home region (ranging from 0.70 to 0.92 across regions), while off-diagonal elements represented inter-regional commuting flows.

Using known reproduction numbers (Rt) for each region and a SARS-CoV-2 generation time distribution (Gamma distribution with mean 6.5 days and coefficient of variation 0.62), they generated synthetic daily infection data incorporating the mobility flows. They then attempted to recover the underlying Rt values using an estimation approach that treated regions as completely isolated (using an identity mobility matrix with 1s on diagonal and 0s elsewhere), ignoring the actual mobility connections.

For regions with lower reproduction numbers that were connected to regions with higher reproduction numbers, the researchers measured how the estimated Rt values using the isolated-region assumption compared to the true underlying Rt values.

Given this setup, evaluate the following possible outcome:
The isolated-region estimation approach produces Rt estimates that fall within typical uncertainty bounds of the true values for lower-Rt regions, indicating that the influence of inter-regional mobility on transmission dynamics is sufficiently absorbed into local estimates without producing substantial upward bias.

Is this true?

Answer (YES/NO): NO